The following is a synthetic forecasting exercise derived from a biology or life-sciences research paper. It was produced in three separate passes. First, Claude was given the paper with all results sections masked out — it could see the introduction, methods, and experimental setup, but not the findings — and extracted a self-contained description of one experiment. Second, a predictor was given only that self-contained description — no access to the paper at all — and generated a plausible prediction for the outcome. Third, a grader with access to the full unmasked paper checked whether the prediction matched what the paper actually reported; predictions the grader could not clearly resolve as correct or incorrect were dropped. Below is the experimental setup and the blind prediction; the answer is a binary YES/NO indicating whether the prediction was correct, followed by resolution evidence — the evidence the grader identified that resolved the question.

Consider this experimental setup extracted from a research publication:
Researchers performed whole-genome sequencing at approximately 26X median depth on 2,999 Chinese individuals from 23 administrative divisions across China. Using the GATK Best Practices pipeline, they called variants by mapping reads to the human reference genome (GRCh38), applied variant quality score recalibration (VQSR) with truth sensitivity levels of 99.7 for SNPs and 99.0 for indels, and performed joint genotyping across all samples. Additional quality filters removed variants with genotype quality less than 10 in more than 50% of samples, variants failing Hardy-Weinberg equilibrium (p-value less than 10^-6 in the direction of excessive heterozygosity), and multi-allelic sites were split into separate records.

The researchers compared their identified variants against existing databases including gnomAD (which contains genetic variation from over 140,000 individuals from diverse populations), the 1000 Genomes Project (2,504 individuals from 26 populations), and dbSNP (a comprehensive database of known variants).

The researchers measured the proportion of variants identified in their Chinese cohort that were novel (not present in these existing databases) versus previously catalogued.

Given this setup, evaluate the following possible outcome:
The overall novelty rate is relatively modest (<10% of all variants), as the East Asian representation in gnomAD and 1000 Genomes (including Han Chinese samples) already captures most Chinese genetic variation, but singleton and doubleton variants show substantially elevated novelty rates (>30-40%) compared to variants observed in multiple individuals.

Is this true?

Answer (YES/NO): NO